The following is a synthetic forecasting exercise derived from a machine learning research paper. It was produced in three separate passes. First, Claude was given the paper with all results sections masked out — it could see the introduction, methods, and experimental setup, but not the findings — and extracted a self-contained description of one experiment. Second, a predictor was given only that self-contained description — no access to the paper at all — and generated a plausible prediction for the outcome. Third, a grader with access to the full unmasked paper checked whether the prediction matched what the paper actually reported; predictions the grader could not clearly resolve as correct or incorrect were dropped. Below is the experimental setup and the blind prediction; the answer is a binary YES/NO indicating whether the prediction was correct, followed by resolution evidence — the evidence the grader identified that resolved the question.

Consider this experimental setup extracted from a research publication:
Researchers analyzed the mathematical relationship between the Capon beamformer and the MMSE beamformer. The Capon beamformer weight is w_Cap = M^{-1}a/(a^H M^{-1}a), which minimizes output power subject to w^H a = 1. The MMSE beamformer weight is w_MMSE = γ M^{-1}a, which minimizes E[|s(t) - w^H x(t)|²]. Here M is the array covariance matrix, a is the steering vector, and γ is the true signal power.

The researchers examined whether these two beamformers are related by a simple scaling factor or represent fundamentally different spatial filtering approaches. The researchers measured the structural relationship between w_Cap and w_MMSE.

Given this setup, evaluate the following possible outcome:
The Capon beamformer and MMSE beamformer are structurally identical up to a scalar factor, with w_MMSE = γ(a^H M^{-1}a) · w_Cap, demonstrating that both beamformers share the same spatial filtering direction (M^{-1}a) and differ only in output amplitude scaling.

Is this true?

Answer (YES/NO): YES